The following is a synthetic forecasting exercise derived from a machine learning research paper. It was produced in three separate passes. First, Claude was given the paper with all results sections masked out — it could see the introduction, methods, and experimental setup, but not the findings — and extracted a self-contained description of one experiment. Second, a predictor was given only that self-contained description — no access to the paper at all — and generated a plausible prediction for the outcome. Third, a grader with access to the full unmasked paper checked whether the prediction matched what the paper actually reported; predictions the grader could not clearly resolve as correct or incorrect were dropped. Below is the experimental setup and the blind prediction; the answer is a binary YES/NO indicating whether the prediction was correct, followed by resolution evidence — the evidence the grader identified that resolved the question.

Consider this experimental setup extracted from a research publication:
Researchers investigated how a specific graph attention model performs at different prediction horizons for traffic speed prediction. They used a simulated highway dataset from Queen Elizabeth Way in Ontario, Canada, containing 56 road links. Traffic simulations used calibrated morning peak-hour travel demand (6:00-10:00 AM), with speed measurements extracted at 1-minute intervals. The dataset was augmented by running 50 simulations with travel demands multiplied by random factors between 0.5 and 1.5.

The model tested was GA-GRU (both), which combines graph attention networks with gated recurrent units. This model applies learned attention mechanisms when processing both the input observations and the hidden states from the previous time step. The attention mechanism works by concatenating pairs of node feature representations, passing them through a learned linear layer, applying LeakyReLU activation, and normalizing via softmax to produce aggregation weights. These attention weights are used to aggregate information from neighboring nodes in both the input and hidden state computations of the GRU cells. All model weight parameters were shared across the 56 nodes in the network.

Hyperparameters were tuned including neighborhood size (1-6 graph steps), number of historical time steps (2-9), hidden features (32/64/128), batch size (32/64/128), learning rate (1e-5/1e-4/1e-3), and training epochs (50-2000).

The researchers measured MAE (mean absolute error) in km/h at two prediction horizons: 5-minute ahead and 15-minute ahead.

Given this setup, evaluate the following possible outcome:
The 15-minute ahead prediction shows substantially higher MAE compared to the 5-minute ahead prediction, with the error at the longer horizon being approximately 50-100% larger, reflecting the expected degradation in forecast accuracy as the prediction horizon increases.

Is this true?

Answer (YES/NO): NO